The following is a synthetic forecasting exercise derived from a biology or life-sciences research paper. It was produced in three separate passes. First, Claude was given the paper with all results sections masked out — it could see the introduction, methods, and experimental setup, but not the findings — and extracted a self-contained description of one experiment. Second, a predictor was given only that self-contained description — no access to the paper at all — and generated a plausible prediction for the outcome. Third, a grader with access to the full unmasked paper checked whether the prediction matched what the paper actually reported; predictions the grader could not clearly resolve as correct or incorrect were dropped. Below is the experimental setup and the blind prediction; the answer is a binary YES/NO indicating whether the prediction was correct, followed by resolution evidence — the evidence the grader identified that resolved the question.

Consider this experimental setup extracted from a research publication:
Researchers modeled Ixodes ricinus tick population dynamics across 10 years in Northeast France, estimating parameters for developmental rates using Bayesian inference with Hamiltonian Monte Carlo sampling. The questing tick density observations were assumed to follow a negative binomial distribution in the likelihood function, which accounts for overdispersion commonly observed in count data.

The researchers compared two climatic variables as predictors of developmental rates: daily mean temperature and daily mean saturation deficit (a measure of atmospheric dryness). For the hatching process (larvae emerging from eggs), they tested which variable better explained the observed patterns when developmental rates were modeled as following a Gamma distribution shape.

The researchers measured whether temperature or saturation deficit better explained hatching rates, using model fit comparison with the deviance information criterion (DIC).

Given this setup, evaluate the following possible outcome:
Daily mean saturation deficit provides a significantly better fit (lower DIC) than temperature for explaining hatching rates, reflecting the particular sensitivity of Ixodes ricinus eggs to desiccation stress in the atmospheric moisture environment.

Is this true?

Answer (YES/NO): NO